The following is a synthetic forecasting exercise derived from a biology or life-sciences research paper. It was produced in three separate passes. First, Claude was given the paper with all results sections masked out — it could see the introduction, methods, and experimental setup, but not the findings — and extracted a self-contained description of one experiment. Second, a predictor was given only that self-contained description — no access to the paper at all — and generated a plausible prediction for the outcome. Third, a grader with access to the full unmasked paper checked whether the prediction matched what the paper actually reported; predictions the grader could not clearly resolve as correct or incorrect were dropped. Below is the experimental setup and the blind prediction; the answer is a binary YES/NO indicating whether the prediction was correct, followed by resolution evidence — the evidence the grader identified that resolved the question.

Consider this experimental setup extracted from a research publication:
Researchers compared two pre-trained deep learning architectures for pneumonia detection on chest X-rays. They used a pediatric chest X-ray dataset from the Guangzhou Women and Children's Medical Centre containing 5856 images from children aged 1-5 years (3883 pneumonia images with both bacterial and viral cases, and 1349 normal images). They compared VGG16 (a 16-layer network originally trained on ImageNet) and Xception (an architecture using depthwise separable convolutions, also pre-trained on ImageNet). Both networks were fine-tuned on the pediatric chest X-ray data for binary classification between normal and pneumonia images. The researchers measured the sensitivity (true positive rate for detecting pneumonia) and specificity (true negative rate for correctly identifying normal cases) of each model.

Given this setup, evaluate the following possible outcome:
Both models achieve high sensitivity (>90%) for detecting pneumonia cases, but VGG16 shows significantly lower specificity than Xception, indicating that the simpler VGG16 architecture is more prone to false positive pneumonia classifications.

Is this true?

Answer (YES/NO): NO